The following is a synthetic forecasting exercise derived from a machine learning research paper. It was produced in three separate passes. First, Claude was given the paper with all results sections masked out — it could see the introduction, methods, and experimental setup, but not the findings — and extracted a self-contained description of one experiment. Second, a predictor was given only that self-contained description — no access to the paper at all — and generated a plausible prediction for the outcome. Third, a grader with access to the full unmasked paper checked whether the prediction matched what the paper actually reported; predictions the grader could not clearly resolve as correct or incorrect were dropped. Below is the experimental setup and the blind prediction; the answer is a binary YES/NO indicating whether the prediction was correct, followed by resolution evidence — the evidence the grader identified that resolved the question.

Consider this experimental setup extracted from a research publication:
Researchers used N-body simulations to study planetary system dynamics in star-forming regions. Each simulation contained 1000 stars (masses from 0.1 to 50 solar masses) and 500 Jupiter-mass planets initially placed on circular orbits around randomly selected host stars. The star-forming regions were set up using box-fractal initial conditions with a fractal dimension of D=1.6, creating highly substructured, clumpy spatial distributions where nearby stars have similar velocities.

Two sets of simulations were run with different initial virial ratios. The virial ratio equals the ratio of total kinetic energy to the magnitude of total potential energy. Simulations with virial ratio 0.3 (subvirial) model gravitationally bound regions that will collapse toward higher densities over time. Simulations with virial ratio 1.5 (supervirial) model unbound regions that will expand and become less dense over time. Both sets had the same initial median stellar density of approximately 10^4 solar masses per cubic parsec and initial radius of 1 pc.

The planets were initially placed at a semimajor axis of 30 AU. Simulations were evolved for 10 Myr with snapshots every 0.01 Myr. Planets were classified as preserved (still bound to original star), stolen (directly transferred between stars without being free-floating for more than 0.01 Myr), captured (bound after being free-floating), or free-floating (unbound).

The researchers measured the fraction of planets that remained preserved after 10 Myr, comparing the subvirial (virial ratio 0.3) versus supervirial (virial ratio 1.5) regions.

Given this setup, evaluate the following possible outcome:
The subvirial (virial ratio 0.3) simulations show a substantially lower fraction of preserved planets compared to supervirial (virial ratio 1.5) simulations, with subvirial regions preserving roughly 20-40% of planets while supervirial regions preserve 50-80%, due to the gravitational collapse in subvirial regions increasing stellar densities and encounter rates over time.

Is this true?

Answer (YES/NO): NO